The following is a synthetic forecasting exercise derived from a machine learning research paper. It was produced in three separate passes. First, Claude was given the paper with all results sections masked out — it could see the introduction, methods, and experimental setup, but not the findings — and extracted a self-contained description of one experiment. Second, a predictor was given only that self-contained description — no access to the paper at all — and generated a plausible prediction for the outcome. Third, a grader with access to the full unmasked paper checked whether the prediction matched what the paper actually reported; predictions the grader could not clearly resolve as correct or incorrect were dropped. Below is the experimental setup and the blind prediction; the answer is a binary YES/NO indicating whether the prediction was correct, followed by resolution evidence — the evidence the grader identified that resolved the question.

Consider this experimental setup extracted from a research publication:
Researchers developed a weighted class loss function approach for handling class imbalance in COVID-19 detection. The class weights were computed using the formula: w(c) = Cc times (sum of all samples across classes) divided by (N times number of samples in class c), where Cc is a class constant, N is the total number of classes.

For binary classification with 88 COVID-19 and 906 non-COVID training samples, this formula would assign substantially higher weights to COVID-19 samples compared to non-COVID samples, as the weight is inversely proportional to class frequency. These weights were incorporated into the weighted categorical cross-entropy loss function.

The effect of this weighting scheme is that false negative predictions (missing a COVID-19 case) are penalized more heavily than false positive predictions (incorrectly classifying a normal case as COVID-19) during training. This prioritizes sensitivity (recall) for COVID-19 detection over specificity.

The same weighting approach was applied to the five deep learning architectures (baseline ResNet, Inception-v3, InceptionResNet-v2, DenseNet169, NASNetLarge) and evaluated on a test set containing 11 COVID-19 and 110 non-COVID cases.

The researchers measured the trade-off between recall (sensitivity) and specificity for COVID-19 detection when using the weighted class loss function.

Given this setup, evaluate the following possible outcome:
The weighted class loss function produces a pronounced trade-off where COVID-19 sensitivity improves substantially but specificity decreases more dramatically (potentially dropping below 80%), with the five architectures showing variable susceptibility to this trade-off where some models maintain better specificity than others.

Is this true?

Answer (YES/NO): NO